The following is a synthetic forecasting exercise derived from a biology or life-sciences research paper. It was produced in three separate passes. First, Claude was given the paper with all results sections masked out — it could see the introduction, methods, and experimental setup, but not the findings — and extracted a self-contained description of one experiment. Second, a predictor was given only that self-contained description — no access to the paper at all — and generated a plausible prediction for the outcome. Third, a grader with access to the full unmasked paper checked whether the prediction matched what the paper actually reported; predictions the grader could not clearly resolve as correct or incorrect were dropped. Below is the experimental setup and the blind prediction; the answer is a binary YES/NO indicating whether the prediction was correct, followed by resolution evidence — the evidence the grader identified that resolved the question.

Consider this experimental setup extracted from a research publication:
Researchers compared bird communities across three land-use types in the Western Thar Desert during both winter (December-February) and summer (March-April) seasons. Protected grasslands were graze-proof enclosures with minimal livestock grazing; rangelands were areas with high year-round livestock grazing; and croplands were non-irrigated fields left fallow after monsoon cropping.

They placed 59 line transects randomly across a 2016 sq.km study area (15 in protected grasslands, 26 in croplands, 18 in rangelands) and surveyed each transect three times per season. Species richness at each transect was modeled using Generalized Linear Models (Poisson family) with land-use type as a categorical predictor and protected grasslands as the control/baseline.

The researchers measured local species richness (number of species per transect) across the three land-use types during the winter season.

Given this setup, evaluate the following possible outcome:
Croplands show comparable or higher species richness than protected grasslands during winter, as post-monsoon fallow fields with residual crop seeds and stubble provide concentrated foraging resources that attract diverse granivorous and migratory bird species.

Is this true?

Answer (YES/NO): NO